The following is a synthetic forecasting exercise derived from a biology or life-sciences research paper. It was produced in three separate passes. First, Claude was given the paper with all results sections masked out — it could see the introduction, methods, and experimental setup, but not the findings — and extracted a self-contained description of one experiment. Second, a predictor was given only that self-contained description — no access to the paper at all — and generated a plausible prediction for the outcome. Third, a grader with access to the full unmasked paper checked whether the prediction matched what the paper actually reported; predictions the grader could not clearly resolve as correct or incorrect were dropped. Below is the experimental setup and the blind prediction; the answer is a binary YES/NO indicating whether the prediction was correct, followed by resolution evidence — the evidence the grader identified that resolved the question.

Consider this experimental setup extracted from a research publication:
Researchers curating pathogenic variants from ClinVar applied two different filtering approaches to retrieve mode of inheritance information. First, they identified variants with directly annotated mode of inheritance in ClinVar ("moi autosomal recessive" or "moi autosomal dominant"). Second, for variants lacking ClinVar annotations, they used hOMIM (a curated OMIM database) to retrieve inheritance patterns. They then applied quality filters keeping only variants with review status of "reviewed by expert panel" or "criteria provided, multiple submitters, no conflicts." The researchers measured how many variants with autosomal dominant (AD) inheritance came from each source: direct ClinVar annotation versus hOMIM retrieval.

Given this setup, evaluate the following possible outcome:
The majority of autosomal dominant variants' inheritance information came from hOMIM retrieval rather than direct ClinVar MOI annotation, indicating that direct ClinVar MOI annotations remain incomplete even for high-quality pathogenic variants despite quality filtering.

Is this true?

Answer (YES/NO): YES